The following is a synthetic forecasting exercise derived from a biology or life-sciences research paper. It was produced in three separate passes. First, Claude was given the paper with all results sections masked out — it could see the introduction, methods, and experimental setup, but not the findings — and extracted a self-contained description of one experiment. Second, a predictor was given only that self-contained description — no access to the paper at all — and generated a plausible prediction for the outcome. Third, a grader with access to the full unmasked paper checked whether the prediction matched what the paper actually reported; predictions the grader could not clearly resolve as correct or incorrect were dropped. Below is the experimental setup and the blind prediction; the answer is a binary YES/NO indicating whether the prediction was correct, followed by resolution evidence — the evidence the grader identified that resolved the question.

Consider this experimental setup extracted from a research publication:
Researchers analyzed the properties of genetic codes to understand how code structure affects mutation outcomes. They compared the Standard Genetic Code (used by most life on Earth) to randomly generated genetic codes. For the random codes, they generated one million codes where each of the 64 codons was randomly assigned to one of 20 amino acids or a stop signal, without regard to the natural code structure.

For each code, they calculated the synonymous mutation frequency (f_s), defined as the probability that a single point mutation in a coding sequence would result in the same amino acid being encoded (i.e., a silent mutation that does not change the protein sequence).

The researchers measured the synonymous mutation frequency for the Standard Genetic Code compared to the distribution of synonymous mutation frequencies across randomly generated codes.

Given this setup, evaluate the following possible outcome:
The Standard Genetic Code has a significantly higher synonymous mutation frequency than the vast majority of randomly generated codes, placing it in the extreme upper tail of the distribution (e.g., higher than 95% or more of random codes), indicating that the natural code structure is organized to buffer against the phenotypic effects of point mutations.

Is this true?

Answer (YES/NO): YES